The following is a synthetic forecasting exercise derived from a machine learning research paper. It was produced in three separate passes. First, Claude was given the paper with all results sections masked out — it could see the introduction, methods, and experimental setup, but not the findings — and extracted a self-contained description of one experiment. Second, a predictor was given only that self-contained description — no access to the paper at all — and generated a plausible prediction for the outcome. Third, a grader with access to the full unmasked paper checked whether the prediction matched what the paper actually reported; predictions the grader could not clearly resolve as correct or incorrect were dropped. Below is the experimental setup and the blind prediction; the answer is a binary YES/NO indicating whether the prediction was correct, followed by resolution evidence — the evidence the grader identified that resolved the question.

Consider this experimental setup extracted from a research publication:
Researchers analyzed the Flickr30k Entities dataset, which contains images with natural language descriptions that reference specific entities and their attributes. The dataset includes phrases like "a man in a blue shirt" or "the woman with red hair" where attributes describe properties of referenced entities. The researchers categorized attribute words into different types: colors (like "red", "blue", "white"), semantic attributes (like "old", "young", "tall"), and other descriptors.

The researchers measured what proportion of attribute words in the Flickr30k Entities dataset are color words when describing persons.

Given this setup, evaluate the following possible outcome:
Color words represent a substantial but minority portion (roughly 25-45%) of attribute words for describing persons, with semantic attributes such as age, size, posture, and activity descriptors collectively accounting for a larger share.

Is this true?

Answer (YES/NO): NO